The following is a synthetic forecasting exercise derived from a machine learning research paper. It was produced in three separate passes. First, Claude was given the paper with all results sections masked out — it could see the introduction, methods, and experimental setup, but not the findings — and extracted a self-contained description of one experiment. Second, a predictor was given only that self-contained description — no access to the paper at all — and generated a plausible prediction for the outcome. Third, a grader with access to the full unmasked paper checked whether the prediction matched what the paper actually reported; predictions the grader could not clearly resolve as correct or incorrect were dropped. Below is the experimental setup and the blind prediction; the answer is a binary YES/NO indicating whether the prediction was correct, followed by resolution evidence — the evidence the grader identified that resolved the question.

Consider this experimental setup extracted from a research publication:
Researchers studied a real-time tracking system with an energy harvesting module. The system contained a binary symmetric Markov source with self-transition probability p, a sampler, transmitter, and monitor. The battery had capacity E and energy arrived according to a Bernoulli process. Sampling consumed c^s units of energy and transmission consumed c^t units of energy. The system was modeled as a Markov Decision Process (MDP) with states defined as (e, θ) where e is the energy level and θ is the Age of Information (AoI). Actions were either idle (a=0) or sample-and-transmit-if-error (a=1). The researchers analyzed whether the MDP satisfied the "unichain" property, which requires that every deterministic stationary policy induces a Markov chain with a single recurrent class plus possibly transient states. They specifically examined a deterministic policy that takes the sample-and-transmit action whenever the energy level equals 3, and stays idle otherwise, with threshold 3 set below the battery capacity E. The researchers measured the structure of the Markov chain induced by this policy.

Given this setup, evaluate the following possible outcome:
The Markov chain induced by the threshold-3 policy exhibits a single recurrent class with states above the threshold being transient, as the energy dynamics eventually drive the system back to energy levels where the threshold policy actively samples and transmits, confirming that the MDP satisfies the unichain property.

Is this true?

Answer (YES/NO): NO